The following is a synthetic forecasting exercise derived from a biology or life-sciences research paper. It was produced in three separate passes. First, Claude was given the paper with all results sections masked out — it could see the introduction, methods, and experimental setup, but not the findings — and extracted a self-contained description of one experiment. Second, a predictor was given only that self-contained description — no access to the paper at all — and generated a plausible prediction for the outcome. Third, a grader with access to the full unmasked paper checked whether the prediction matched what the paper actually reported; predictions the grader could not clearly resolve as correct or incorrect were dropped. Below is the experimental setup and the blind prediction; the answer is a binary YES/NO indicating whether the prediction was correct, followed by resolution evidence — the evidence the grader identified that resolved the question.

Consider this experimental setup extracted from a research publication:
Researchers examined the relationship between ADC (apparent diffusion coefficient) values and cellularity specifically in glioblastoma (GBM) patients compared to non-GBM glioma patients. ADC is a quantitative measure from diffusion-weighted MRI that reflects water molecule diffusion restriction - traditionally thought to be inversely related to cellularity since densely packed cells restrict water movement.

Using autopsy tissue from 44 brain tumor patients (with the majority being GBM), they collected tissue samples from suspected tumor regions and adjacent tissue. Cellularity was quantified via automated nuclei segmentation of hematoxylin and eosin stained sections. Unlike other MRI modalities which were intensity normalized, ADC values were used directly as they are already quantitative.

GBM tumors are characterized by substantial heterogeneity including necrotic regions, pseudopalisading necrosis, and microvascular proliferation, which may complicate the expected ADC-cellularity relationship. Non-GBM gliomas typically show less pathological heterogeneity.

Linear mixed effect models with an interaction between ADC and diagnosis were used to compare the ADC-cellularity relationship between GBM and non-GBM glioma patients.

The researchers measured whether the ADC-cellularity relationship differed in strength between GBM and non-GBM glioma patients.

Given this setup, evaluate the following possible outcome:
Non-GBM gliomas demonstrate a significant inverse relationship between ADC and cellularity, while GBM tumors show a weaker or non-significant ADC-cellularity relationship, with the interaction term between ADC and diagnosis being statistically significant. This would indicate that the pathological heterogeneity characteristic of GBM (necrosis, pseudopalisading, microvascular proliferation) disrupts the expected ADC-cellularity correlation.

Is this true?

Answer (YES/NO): YES